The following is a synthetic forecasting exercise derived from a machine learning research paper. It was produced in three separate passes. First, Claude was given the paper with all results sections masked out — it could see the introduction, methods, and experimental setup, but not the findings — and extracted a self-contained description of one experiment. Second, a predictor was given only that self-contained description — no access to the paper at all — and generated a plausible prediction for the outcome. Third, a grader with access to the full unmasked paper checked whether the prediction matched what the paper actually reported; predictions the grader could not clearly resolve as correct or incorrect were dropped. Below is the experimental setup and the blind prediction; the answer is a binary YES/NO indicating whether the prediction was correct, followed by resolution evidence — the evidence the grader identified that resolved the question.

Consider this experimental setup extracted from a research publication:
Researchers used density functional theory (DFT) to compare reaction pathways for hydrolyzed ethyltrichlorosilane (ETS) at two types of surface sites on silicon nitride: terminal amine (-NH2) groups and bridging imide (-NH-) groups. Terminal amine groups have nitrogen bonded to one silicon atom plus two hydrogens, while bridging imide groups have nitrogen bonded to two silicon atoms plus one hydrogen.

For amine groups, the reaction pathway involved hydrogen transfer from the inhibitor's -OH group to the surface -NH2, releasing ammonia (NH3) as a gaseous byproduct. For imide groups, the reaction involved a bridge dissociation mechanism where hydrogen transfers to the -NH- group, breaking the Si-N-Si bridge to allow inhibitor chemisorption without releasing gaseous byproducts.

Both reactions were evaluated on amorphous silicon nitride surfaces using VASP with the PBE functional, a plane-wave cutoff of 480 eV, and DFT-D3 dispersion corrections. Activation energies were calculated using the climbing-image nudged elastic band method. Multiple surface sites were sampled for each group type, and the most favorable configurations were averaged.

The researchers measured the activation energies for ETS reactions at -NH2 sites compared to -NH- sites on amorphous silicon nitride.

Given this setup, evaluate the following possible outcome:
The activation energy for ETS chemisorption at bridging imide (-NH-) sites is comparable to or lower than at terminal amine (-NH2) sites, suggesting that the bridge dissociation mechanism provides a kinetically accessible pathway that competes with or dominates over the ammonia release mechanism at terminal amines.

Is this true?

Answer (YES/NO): YES